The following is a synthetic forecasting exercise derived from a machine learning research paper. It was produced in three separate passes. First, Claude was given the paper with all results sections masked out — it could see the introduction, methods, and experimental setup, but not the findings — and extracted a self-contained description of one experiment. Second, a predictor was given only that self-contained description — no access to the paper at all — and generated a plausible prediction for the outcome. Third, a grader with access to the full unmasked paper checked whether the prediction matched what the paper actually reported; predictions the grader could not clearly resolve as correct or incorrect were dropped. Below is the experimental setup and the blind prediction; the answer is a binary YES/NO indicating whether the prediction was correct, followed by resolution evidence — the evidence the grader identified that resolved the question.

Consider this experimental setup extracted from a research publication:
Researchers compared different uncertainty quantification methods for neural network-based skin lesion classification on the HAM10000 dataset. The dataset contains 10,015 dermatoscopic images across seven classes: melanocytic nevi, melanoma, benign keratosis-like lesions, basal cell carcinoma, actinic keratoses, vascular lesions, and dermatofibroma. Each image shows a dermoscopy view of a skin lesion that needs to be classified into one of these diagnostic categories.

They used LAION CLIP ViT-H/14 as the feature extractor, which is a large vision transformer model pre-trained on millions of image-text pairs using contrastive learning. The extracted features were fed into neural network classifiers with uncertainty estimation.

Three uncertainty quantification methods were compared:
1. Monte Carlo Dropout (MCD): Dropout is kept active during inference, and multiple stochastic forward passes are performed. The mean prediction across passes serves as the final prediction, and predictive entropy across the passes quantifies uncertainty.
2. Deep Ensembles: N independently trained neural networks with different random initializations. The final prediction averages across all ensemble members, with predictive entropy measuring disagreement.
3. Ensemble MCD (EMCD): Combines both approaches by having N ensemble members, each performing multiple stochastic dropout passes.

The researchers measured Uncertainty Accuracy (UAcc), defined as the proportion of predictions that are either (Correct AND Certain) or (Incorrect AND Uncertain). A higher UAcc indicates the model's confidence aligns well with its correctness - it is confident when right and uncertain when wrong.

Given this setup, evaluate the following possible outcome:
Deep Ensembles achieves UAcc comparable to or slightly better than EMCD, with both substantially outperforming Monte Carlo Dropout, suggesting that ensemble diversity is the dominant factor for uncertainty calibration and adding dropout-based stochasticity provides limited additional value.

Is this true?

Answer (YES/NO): NO